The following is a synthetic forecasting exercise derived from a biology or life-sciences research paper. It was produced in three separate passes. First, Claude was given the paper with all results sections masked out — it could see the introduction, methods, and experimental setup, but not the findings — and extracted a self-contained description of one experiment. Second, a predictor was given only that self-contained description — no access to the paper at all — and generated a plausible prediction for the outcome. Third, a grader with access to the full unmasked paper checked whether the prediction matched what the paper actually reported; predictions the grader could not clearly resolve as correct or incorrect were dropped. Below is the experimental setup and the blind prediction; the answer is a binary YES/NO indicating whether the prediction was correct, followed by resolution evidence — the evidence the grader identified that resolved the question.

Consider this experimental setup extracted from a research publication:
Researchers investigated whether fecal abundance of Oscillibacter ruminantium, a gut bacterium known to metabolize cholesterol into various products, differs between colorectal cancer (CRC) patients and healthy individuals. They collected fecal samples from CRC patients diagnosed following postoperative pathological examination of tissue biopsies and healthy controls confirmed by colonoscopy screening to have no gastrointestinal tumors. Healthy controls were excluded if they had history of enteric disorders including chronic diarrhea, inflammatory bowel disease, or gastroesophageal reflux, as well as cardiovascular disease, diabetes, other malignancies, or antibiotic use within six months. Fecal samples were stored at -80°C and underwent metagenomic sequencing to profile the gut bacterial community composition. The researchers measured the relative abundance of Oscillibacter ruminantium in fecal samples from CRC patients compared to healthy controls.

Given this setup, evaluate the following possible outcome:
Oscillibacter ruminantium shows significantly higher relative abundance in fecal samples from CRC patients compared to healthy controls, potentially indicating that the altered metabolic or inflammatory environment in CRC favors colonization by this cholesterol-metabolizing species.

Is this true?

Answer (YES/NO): NO